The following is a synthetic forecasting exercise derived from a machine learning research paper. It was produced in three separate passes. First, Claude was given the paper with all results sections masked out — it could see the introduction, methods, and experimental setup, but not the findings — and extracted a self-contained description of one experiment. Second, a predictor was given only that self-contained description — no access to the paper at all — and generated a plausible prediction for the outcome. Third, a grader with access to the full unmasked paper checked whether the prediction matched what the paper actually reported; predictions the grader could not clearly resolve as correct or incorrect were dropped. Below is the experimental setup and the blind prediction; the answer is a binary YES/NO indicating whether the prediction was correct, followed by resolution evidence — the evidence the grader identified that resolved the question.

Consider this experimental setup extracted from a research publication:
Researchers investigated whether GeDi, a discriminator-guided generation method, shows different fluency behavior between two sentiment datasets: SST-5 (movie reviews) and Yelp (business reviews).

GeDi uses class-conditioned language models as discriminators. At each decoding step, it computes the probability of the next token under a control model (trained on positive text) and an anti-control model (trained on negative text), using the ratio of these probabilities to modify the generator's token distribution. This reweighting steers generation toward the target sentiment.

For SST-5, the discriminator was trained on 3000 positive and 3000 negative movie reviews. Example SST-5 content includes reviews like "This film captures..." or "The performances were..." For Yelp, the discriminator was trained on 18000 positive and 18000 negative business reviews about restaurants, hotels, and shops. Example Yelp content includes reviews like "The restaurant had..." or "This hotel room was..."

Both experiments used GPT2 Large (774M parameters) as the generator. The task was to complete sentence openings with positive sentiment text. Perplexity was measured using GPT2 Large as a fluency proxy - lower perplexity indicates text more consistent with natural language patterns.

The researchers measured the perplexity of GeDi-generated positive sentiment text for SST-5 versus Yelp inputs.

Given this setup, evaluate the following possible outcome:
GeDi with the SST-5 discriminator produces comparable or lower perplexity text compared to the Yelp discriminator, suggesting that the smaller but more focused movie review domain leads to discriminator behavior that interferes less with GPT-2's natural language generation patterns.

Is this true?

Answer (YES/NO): NO